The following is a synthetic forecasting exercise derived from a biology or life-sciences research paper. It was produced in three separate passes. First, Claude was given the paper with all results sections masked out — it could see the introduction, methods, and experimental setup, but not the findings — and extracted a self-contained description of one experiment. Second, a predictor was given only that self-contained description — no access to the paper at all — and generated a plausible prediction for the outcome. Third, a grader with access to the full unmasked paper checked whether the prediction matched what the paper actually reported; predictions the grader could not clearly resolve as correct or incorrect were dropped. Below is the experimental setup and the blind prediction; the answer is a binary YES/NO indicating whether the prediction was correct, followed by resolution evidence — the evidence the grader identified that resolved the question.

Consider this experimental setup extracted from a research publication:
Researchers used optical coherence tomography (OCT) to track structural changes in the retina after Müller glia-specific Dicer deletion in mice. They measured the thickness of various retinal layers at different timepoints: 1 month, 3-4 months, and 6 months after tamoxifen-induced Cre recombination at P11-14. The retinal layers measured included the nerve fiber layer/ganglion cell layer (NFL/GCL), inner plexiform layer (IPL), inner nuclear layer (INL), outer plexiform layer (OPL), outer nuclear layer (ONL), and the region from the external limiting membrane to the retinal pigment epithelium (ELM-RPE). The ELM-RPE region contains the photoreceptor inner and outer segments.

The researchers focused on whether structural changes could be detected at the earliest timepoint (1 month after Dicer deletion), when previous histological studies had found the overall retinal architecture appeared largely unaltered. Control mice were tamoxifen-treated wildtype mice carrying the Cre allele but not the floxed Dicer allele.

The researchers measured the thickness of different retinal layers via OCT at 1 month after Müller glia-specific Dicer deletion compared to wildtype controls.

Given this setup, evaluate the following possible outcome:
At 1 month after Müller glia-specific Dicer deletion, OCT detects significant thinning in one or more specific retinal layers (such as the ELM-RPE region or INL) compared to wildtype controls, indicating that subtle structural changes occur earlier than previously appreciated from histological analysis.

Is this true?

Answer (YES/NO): NO